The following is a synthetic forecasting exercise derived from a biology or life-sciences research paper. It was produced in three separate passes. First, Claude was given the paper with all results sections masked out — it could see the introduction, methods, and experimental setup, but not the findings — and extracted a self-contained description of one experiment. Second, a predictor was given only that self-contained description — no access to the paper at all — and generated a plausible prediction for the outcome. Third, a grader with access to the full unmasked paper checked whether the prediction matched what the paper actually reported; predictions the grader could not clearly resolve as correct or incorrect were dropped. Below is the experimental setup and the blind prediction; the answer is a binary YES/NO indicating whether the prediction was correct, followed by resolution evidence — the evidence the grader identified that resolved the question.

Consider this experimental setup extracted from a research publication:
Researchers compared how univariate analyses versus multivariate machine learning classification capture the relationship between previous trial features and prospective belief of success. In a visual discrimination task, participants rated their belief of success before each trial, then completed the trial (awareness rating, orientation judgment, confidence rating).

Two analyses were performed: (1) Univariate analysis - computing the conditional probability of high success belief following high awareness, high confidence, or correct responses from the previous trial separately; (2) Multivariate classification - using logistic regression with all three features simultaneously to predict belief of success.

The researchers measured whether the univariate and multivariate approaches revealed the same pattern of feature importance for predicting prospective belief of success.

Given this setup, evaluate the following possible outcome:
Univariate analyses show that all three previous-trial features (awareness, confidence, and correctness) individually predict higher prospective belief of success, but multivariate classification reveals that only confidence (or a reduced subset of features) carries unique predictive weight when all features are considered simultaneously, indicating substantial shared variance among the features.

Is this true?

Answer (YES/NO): NO